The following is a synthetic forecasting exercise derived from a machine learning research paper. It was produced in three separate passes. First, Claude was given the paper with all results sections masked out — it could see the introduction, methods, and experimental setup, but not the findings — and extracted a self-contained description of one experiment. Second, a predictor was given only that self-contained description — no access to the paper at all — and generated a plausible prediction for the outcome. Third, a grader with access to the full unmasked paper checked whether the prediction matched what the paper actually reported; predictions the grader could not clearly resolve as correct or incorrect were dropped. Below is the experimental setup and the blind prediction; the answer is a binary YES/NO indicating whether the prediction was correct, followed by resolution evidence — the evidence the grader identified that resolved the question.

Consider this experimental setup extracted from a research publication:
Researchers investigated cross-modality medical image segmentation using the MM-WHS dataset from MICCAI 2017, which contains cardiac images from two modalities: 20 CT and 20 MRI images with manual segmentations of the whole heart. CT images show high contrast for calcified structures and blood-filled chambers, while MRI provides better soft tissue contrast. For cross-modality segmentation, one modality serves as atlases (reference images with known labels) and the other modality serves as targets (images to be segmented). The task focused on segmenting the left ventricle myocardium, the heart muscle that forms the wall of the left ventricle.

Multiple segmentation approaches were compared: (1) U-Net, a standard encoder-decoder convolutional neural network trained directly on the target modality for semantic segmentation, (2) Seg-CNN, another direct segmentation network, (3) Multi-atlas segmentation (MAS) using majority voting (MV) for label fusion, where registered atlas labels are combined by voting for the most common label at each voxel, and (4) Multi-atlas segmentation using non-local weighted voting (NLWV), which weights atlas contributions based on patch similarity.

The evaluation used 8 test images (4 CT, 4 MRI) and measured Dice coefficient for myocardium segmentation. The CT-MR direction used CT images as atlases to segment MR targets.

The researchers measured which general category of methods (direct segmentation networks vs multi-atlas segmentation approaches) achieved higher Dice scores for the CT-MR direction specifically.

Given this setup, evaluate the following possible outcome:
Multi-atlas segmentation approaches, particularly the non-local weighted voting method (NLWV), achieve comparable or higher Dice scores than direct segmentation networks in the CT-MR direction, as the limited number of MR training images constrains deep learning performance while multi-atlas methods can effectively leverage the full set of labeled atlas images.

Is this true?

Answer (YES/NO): YES